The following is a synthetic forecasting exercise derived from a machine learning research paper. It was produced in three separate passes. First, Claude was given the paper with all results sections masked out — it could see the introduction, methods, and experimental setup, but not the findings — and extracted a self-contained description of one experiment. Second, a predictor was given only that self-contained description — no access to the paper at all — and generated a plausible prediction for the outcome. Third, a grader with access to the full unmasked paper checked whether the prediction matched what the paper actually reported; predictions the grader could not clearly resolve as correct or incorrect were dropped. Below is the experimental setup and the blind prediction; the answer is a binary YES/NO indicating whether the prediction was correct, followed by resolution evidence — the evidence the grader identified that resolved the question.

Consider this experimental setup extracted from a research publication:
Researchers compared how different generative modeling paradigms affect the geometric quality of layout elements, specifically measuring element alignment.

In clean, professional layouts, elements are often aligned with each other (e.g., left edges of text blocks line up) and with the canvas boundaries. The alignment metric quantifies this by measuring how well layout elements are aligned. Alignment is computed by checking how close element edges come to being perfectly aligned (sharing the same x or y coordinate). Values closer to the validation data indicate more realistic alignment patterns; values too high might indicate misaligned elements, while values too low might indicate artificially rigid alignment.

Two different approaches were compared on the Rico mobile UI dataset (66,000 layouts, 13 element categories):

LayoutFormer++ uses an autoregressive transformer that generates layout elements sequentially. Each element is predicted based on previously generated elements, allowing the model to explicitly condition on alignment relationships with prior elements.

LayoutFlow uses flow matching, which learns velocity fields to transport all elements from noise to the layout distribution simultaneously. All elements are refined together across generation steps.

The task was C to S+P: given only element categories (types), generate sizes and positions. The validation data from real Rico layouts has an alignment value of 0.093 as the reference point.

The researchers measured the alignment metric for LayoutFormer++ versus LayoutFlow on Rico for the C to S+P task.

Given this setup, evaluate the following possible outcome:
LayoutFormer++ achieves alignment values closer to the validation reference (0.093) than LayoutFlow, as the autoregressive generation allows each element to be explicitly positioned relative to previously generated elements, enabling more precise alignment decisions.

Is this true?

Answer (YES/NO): YES